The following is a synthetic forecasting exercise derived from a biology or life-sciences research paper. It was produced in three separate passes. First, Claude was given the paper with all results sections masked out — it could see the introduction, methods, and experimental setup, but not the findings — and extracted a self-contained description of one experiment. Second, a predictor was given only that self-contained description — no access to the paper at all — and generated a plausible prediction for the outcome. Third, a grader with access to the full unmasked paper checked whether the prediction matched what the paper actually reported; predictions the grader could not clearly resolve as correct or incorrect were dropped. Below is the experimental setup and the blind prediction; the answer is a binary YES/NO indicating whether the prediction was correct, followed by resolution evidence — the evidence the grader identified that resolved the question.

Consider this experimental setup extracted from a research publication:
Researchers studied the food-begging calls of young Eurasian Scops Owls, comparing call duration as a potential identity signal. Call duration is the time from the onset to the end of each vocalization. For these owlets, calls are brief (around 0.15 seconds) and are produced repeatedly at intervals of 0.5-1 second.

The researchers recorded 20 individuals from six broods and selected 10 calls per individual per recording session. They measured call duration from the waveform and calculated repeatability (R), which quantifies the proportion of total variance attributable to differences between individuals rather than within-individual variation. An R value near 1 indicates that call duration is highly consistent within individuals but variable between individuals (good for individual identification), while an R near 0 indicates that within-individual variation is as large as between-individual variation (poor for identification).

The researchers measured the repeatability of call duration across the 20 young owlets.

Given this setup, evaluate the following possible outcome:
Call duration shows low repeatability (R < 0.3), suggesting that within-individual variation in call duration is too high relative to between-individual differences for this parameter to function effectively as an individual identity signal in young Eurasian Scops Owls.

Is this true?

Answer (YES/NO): NO